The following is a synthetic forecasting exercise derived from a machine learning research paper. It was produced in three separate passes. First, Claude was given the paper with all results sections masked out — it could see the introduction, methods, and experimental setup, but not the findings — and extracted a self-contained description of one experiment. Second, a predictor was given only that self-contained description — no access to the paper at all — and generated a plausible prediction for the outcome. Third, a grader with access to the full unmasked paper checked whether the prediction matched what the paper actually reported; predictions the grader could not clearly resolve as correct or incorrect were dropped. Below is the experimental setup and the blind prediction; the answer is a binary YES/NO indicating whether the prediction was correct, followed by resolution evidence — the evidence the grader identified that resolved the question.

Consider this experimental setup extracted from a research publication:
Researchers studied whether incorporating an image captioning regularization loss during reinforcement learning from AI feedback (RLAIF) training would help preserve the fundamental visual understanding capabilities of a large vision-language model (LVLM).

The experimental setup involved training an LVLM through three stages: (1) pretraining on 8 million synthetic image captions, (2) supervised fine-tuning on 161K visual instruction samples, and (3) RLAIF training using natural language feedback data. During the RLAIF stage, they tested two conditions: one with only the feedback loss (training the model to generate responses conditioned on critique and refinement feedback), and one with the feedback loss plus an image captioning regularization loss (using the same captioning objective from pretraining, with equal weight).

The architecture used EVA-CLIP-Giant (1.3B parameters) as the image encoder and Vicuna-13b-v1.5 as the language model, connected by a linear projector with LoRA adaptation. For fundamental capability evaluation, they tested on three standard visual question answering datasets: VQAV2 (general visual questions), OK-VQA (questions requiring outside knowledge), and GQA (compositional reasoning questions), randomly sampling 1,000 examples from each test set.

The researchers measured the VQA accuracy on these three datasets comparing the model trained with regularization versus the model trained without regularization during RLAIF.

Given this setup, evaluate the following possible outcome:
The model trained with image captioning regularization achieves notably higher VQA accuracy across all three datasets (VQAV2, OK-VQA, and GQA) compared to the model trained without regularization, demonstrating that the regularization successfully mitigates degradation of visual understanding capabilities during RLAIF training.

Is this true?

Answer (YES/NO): YES